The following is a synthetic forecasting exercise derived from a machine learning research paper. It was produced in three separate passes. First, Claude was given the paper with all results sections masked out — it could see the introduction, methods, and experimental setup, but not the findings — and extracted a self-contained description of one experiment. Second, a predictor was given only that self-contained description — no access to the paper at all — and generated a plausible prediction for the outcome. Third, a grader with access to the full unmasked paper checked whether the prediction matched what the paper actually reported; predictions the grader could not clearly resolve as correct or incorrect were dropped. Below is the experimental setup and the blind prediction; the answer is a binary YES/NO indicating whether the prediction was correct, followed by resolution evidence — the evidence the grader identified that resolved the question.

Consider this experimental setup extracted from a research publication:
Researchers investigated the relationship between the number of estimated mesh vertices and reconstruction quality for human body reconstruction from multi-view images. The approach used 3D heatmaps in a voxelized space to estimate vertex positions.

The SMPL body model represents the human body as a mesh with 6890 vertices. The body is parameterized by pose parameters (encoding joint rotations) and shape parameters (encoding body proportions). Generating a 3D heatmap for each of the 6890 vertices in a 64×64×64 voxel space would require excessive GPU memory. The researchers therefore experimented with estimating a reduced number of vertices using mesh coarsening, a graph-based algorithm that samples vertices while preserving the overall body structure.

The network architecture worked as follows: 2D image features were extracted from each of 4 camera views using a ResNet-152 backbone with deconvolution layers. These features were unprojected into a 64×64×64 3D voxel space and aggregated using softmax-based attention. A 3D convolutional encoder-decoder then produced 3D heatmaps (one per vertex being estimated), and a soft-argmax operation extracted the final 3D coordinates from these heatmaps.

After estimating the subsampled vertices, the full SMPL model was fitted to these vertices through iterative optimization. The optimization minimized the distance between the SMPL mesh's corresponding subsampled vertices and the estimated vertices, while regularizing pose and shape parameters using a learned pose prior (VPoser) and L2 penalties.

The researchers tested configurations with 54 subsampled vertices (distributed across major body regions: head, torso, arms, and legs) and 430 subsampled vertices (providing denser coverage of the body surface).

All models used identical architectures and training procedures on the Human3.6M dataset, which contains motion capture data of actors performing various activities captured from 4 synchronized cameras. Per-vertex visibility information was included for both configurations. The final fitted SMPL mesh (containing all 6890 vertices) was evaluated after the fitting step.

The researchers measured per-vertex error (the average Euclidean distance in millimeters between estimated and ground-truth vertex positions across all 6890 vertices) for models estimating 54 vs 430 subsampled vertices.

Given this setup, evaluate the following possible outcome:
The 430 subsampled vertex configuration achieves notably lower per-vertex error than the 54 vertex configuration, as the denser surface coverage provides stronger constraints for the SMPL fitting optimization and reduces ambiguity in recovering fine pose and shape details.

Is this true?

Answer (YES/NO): YES